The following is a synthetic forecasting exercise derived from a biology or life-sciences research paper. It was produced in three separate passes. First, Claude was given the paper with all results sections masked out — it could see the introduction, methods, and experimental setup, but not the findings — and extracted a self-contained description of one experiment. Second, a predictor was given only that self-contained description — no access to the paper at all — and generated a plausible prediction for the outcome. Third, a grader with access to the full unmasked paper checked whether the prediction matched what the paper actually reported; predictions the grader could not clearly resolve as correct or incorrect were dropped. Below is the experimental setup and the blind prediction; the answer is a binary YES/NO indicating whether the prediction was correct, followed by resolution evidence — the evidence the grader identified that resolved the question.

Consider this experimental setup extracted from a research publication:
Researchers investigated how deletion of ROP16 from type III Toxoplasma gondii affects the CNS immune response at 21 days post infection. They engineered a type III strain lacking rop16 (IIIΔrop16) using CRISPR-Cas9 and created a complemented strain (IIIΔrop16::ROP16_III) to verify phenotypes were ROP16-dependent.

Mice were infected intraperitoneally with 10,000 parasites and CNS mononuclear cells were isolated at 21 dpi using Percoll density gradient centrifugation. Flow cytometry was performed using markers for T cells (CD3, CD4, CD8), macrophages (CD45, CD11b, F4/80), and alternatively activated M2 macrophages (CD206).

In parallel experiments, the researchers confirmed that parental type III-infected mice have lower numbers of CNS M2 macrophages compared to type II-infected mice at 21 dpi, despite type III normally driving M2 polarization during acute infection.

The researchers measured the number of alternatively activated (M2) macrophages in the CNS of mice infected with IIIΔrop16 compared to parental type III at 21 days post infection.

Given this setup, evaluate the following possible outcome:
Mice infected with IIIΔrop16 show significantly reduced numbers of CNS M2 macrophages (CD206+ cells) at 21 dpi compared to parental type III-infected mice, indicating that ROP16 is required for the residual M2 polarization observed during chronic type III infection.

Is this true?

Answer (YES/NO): NO